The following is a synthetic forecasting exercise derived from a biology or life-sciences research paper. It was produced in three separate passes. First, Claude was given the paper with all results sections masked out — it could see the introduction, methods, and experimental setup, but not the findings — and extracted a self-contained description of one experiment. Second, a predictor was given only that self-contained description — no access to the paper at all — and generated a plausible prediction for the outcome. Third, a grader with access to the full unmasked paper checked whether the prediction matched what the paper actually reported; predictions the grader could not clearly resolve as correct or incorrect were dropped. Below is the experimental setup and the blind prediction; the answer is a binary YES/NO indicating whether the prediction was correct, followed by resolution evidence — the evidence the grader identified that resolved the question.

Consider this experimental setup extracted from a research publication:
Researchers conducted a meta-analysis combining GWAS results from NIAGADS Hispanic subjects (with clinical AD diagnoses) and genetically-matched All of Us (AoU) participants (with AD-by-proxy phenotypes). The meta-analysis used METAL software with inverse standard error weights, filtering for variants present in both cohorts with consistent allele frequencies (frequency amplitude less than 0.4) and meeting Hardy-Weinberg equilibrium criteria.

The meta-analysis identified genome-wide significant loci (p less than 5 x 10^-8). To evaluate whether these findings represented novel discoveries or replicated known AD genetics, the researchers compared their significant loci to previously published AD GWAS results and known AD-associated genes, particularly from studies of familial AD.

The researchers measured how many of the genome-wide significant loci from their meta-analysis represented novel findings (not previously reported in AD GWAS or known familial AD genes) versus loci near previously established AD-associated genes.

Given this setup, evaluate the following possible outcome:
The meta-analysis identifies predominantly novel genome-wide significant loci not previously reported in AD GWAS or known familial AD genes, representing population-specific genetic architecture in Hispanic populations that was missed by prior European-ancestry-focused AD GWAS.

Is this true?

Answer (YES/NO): NO